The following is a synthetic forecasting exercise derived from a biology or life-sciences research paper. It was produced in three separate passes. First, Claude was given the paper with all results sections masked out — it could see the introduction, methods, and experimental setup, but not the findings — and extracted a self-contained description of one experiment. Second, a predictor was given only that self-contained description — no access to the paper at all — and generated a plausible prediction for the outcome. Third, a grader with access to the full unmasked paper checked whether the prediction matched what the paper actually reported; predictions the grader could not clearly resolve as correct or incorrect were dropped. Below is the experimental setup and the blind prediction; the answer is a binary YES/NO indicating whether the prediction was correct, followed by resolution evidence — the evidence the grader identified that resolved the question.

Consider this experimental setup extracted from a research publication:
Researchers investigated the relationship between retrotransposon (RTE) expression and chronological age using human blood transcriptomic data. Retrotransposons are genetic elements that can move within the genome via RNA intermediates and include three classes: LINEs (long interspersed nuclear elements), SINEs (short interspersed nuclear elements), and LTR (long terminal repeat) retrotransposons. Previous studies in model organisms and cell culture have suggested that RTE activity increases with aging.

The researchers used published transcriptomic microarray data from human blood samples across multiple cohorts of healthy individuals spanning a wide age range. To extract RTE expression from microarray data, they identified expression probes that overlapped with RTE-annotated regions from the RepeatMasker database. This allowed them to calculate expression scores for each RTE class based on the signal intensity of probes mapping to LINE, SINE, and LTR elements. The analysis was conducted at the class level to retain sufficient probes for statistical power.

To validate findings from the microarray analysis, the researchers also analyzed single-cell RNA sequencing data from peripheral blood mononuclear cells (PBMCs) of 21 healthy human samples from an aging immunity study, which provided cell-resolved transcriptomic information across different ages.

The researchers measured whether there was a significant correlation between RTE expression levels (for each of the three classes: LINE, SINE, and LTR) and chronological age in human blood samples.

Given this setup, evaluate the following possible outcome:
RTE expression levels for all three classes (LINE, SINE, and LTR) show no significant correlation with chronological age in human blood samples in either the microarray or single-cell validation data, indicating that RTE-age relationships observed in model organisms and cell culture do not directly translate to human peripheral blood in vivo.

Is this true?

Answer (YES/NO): YES